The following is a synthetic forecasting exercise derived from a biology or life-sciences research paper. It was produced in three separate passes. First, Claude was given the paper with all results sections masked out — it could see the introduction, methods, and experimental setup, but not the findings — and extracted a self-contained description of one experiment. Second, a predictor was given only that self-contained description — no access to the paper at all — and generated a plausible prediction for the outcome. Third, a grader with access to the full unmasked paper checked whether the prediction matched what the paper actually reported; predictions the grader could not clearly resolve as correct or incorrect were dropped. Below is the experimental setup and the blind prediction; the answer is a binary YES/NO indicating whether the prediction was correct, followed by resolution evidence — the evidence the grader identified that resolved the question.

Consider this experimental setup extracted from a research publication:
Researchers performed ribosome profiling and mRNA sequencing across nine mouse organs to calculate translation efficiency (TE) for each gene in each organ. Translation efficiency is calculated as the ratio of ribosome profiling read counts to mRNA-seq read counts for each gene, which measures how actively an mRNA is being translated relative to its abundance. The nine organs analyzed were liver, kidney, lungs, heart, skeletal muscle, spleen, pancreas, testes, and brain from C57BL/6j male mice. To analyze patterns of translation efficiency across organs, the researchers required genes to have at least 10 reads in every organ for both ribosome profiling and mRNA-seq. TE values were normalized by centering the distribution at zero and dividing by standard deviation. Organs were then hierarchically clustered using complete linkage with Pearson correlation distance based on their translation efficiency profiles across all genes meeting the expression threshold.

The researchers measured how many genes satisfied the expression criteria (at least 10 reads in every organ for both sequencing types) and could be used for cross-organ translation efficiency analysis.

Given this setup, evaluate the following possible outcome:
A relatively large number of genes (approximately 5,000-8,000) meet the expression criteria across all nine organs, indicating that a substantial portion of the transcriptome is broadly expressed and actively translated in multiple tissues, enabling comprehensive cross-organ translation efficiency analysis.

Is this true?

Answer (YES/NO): NO